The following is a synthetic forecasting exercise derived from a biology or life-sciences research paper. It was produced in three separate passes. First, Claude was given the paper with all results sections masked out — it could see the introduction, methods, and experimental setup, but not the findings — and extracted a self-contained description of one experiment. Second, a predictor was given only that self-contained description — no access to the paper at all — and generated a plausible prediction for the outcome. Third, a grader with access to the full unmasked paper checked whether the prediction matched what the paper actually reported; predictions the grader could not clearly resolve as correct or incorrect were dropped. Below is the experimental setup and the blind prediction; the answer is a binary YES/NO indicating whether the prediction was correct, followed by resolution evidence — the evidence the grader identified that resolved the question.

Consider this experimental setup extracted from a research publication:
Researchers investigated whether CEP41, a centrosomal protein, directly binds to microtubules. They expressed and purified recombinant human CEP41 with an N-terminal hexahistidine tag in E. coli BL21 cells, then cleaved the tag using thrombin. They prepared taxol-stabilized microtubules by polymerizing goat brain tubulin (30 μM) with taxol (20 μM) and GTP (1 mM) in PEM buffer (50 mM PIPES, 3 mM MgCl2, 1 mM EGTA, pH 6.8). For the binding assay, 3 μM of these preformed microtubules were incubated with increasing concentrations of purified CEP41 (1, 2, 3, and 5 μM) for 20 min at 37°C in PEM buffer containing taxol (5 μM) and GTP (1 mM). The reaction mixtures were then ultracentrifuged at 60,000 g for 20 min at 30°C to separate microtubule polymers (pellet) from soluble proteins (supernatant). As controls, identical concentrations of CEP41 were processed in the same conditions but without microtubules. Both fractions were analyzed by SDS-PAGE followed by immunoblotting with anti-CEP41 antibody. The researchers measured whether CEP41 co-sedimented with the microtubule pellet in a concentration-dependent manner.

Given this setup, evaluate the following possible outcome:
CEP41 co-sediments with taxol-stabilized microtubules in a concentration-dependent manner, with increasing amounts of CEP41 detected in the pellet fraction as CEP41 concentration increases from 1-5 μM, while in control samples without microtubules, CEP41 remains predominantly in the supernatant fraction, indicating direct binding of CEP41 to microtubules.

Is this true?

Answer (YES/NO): YES